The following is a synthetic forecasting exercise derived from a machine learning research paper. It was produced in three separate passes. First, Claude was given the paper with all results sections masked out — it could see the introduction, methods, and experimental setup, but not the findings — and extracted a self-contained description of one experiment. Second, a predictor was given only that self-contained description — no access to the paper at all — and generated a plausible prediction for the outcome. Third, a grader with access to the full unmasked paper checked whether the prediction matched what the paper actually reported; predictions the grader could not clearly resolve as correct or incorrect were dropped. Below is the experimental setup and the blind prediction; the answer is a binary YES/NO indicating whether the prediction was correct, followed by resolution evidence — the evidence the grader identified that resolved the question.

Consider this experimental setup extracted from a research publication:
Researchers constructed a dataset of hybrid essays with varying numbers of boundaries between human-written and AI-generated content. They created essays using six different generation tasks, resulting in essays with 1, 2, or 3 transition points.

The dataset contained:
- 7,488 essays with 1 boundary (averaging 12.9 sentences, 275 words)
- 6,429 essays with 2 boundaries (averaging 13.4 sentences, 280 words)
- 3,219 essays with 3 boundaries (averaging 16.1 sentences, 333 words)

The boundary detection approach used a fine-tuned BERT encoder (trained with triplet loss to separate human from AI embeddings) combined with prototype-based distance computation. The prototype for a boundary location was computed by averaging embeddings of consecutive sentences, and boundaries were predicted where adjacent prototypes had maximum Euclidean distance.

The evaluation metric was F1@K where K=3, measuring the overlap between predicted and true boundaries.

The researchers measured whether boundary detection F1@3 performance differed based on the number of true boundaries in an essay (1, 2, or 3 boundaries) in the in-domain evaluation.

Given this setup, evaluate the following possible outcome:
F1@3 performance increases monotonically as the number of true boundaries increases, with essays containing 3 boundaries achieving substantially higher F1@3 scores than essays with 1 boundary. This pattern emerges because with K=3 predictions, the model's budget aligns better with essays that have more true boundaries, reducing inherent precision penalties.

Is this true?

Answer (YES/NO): NO